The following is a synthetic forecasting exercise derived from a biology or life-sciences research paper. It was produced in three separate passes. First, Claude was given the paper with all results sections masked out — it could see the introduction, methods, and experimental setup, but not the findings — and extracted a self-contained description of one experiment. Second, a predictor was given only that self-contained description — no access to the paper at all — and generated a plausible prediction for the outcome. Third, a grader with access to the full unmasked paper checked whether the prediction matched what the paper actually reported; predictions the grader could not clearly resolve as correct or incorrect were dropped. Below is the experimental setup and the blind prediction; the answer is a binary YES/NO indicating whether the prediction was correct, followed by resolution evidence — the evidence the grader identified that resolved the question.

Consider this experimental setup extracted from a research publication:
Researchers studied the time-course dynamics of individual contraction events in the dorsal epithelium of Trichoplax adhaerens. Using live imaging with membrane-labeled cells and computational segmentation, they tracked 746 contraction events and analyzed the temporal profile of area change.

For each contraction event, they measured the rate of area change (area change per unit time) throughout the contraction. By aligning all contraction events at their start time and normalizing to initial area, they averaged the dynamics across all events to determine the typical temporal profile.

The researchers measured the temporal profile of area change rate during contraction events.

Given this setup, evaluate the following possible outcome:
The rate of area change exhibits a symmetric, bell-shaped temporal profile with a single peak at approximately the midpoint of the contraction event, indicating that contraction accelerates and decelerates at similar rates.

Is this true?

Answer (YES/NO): NO